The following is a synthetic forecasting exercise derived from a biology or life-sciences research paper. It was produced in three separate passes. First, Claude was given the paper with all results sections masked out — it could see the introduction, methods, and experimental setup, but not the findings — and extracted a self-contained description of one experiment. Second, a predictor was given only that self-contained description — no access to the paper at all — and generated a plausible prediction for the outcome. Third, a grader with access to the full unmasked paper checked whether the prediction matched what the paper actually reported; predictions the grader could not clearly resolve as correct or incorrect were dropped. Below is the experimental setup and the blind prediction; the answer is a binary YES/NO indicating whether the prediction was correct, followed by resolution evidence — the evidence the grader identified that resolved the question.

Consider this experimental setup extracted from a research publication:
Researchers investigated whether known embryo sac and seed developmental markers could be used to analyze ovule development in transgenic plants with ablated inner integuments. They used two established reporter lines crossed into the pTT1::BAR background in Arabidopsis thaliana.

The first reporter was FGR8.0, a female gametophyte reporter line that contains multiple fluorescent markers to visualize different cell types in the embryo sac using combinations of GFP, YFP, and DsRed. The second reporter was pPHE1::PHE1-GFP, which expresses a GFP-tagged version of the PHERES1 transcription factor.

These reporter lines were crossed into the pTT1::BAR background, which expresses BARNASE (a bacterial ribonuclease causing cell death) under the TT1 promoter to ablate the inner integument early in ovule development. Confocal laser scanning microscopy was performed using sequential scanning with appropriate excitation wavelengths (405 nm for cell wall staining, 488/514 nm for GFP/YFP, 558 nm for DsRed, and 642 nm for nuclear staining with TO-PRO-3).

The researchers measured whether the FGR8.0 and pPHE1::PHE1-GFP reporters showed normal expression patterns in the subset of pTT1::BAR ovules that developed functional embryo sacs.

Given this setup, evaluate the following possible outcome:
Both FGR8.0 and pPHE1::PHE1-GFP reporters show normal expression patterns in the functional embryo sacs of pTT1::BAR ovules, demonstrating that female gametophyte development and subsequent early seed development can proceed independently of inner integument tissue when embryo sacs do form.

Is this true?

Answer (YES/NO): YES